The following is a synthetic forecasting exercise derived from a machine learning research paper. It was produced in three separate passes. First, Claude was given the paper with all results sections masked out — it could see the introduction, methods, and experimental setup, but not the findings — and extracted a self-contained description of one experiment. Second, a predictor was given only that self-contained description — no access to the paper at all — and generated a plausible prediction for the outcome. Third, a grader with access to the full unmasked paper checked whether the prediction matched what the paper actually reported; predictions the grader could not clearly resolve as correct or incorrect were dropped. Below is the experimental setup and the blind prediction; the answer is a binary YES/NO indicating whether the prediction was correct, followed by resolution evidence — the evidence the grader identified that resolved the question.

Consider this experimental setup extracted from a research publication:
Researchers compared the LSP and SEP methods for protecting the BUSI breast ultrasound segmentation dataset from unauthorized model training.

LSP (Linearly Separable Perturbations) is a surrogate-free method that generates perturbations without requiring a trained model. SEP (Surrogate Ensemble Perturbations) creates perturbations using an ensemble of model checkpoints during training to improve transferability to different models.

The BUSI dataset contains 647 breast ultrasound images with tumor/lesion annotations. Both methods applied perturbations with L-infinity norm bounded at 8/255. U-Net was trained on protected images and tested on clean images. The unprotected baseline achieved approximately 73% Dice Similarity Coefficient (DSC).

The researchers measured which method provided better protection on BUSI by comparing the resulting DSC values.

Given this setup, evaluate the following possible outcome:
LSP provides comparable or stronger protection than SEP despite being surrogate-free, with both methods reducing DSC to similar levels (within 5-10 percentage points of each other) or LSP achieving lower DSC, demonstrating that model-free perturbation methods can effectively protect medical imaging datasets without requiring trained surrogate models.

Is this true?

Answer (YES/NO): YES